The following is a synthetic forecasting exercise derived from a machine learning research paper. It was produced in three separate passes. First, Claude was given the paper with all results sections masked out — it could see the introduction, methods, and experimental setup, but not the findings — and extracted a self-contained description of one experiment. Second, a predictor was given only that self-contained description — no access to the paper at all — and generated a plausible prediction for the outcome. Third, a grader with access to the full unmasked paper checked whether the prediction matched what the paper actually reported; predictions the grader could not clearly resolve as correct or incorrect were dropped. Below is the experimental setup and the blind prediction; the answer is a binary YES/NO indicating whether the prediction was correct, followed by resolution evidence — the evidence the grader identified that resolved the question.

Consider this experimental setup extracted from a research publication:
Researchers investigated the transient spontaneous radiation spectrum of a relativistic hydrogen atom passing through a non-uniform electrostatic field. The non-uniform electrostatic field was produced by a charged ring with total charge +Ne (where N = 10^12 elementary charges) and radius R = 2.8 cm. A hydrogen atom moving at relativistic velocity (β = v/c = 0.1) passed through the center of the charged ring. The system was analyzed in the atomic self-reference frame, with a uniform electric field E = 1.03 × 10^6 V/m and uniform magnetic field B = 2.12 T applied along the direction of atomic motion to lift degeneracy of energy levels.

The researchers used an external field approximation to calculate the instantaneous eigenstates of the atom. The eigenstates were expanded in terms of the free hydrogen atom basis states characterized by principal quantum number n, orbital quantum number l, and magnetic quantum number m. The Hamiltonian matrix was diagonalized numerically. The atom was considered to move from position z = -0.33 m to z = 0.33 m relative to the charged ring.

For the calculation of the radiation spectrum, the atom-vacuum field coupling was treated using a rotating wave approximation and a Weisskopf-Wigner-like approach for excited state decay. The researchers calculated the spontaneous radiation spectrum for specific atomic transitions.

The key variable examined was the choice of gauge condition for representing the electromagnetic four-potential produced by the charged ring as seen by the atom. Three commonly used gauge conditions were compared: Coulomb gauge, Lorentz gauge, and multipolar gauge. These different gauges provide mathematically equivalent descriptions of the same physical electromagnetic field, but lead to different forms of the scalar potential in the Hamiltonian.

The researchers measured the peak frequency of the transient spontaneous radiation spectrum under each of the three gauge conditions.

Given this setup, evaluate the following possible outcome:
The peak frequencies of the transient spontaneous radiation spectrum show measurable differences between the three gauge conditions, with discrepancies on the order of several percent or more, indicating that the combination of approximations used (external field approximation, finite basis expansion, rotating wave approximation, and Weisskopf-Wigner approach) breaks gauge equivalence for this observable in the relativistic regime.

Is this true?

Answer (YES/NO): NO